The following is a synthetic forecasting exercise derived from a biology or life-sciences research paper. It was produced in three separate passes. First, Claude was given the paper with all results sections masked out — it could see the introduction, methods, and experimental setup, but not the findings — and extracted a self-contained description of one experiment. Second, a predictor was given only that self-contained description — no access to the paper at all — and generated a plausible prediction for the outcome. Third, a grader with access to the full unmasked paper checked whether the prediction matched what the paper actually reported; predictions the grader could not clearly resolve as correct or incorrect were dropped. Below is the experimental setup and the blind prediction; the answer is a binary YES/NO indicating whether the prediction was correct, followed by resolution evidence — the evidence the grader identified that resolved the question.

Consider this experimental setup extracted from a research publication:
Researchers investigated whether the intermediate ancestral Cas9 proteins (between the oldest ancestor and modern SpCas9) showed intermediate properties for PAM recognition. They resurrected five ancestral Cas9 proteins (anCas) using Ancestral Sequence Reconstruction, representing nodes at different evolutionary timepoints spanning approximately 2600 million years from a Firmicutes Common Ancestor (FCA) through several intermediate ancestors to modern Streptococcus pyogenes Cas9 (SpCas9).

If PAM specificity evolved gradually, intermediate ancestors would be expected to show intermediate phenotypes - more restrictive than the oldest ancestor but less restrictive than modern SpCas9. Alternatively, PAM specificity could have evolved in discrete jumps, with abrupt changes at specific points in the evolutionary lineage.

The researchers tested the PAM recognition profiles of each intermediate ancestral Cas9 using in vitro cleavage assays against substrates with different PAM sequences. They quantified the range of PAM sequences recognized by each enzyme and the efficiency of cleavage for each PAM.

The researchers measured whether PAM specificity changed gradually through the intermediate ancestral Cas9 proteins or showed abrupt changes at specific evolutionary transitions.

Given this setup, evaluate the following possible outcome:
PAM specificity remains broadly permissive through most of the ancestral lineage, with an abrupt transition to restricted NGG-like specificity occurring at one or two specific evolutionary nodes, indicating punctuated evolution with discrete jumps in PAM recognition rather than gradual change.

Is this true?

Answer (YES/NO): NO